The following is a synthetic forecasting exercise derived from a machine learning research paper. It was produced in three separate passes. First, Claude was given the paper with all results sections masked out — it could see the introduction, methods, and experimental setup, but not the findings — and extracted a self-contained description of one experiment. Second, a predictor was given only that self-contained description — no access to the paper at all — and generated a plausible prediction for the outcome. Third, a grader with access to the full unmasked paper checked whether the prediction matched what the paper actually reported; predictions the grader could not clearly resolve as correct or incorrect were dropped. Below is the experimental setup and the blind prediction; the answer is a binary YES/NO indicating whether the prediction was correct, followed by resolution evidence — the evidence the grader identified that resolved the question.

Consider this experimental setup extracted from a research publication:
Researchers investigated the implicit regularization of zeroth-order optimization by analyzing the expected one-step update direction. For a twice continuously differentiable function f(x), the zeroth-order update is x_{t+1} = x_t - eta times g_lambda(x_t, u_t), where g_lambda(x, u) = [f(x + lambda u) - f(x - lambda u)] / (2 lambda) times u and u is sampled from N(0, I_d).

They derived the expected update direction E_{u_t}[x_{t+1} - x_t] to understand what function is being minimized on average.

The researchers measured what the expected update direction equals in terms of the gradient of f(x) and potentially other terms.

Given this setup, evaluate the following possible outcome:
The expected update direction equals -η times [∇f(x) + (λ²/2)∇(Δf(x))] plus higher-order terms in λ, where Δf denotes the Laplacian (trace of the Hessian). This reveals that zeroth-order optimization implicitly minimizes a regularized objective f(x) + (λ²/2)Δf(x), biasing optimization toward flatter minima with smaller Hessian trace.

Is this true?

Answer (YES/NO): YES